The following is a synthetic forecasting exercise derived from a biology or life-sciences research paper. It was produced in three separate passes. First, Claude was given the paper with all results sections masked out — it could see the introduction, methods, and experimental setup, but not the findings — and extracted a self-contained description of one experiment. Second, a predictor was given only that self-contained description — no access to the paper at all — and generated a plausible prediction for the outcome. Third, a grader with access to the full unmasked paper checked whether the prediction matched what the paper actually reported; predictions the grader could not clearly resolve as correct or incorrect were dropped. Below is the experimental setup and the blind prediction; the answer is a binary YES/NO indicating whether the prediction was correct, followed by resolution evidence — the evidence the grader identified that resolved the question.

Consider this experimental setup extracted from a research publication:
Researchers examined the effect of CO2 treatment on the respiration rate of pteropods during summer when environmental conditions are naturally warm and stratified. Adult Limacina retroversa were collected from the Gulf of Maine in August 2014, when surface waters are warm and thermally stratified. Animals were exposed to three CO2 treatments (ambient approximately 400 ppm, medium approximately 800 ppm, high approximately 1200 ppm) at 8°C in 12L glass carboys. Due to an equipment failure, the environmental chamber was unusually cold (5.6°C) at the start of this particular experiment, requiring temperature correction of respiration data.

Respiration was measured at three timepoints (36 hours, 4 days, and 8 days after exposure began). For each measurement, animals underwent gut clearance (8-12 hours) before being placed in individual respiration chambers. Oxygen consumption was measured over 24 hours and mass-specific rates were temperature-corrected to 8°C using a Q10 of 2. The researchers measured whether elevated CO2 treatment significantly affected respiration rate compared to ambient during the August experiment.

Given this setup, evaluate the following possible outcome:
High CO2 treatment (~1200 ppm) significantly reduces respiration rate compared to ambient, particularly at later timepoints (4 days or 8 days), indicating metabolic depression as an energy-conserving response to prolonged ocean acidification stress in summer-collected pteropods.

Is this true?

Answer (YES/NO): NO